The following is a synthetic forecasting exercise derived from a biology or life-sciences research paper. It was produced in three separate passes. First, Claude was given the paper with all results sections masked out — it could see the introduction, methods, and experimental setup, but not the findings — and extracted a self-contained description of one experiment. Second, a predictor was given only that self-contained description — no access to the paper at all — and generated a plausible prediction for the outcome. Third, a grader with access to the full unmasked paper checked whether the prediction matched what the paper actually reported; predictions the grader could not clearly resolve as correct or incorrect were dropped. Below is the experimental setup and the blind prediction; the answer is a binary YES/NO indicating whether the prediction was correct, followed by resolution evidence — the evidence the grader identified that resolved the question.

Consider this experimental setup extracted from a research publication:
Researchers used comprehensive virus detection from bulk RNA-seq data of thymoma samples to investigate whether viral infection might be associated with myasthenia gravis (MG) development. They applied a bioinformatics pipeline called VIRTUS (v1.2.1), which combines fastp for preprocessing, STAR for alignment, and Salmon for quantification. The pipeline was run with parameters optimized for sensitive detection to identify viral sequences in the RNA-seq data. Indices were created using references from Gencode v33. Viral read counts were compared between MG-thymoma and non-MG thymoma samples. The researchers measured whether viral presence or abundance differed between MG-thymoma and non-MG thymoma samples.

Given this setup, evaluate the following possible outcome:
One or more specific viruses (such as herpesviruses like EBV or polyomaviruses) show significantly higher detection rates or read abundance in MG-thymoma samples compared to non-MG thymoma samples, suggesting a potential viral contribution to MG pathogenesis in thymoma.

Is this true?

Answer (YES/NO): NO